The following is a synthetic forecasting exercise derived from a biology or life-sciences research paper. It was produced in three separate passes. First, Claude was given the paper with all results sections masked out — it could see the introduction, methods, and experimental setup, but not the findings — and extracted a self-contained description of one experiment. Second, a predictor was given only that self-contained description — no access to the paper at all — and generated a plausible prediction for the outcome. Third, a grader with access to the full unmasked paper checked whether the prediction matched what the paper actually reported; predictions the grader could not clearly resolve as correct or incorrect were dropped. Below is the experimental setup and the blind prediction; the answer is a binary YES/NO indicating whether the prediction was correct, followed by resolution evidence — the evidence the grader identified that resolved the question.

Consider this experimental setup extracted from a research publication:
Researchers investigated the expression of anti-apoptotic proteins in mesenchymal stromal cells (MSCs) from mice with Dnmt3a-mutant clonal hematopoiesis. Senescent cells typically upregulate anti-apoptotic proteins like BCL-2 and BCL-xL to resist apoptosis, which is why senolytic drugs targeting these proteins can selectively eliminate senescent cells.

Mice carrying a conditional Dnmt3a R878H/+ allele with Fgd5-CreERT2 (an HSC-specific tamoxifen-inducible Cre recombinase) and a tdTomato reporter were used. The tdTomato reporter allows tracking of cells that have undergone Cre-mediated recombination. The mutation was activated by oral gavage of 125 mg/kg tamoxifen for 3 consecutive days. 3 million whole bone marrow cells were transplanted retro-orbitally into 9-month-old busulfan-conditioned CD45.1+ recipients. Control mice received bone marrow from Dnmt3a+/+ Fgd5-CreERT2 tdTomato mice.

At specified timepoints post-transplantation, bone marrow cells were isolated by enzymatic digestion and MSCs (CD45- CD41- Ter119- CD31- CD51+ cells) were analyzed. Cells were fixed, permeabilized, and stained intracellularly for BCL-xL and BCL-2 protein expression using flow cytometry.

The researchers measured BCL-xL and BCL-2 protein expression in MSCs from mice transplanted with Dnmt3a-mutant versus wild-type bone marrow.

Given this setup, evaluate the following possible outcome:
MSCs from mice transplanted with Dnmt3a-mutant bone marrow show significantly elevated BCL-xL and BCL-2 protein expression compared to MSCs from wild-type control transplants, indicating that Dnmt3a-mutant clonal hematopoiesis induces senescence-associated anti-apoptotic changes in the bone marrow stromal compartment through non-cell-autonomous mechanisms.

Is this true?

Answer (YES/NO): YES